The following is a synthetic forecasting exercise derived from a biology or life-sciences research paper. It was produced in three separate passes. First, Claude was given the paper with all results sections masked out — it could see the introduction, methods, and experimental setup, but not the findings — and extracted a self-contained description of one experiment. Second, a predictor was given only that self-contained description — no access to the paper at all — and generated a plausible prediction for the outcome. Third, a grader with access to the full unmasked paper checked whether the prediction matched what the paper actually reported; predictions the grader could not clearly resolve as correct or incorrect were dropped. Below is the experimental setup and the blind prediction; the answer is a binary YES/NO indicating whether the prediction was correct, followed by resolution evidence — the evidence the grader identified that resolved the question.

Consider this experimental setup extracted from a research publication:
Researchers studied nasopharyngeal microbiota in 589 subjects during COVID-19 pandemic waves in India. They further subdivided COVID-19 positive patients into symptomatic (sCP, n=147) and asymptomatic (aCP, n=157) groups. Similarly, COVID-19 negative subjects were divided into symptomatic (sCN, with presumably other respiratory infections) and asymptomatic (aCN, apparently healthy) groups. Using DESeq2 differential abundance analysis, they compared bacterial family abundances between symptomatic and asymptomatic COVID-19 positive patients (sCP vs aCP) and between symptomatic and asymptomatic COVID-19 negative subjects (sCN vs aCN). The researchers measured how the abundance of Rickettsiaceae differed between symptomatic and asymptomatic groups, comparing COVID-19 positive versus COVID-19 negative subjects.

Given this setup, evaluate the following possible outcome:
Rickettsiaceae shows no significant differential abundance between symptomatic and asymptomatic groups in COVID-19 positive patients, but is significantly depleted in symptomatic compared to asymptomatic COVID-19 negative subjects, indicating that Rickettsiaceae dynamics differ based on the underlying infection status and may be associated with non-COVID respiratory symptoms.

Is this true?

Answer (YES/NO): NO